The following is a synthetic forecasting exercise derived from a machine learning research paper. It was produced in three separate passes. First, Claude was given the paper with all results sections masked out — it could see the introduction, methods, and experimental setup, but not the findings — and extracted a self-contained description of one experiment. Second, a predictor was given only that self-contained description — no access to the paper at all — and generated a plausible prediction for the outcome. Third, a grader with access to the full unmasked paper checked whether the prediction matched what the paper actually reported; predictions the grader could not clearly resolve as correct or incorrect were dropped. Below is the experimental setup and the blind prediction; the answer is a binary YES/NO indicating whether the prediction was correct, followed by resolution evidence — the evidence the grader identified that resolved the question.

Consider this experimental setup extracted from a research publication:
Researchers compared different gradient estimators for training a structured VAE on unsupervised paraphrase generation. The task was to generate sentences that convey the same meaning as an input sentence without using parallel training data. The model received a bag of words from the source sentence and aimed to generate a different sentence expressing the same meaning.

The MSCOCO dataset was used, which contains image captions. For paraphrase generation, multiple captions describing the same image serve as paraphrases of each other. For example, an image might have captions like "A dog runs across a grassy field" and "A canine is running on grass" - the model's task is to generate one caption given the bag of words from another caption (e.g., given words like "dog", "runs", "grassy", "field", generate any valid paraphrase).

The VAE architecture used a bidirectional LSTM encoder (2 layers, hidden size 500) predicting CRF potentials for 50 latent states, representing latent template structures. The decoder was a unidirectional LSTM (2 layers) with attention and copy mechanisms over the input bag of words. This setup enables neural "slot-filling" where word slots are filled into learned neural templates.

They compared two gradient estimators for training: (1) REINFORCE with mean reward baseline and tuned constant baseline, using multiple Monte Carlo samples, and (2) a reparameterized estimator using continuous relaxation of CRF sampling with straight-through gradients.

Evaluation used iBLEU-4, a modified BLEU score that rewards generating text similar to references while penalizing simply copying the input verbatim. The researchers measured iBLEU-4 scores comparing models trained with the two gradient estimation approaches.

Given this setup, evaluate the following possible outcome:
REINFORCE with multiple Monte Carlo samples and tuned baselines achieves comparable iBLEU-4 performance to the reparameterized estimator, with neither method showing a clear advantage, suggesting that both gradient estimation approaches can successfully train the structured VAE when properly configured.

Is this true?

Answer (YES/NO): NO